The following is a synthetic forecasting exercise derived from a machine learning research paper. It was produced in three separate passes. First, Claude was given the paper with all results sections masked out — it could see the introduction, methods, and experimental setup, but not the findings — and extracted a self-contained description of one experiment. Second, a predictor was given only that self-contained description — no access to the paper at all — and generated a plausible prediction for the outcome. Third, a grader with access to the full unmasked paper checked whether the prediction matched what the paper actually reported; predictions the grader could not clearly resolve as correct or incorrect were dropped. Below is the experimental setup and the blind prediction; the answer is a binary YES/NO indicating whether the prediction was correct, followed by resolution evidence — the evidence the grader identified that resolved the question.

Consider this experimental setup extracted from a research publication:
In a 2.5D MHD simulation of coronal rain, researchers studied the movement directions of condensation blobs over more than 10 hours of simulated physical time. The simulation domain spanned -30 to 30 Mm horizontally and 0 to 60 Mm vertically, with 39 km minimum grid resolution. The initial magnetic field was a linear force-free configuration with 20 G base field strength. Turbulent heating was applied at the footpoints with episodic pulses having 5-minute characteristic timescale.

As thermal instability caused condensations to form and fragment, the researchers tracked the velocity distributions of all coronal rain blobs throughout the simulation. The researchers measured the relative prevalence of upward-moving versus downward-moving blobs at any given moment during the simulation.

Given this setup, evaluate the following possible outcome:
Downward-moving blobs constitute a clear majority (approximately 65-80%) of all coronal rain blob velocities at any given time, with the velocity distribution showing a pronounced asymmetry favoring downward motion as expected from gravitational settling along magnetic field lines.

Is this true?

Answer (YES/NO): NO